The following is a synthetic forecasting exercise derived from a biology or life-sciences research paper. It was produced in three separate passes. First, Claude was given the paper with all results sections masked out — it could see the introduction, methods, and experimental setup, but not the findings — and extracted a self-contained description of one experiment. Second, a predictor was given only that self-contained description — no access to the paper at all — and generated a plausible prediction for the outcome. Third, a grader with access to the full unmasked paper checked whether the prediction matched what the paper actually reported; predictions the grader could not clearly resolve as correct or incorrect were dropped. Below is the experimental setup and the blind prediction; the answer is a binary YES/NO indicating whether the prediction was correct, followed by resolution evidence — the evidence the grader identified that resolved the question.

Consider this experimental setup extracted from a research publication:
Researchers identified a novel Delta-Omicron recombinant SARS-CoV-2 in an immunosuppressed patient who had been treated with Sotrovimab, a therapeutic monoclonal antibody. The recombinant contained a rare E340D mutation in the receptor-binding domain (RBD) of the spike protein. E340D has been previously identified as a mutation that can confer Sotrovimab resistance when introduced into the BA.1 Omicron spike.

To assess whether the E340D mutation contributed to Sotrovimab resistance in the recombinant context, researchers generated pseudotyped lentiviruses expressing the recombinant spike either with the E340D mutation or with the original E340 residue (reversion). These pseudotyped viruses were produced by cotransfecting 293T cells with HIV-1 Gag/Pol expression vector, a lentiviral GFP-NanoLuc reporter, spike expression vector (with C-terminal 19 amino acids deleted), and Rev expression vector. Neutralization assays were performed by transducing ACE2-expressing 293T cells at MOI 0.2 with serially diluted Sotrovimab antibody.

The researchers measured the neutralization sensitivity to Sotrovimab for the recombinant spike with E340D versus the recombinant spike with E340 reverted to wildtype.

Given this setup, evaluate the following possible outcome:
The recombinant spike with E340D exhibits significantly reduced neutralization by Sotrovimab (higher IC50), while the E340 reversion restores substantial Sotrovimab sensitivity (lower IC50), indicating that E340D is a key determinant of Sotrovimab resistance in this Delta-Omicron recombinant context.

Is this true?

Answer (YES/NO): NO